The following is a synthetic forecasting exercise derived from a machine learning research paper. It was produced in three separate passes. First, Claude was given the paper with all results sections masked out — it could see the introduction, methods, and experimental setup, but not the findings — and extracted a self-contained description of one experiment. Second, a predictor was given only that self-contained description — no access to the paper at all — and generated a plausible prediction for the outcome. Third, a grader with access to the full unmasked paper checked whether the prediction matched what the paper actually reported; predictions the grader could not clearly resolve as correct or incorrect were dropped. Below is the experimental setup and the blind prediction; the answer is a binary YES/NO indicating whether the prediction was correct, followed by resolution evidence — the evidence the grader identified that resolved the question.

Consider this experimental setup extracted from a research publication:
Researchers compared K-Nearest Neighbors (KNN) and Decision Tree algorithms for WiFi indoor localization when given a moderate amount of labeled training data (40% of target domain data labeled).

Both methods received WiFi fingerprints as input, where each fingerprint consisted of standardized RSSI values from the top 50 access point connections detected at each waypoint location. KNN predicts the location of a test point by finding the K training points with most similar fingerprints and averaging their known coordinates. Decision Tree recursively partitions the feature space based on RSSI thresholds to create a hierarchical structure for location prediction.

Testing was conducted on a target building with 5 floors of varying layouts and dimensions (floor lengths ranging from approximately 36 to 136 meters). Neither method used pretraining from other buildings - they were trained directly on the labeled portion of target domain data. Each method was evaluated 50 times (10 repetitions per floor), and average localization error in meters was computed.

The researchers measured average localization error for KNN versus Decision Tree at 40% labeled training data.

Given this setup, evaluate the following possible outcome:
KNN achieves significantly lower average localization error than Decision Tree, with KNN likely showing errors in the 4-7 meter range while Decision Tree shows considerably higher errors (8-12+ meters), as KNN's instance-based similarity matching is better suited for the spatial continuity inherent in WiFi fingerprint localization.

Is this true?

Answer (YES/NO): NO